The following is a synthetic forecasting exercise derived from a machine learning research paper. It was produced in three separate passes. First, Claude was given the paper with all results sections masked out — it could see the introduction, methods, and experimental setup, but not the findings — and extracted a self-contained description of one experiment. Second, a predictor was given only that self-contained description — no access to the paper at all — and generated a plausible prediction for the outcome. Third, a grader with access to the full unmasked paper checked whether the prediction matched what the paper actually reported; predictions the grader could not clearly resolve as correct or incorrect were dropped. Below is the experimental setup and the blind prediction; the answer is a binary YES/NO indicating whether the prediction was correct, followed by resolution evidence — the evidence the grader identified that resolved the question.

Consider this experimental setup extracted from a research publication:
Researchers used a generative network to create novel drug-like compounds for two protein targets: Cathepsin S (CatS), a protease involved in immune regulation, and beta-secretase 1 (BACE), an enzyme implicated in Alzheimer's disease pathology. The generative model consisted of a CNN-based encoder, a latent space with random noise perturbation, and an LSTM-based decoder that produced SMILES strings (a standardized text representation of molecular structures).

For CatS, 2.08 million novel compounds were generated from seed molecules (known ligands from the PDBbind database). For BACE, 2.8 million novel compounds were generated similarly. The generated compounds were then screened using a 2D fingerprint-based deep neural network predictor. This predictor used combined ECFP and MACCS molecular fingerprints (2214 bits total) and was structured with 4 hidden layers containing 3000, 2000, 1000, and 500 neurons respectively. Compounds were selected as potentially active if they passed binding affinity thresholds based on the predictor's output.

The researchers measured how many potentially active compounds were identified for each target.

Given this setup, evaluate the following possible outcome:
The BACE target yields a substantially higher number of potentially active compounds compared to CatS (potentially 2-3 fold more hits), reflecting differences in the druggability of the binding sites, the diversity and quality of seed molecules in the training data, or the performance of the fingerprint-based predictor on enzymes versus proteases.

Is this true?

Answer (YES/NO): NO